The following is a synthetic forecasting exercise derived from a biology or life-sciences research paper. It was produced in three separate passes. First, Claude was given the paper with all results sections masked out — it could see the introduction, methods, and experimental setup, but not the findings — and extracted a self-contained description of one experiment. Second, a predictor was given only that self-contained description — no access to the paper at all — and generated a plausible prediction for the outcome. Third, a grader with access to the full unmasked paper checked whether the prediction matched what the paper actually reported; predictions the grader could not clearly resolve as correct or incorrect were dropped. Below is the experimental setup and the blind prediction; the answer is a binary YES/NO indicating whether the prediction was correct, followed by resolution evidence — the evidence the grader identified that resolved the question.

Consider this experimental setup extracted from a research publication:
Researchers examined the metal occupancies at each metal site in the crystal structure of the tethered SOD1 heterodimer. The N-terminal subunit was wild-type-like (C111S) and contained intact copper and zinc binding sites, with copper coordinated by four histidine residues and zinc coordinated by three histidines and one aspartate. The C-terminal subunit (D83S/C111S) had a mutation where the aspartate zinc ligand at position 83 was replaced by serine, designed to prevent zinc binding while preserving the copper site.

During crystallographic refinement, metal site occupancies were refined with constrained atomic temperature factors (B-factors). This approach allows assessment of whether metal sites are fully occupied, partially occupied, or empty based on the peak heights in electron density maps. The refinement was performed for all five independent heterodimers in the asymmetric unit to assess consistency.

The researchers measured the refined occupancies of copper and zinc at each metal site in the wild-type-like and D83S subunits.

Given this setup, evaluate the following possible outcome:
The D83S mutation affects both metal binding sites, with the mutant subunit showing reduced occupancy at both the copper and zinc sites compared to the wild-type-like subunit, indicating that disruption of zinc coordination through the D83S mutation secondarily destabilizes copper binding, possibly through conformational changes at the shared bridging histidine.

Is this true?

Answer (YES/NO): NO